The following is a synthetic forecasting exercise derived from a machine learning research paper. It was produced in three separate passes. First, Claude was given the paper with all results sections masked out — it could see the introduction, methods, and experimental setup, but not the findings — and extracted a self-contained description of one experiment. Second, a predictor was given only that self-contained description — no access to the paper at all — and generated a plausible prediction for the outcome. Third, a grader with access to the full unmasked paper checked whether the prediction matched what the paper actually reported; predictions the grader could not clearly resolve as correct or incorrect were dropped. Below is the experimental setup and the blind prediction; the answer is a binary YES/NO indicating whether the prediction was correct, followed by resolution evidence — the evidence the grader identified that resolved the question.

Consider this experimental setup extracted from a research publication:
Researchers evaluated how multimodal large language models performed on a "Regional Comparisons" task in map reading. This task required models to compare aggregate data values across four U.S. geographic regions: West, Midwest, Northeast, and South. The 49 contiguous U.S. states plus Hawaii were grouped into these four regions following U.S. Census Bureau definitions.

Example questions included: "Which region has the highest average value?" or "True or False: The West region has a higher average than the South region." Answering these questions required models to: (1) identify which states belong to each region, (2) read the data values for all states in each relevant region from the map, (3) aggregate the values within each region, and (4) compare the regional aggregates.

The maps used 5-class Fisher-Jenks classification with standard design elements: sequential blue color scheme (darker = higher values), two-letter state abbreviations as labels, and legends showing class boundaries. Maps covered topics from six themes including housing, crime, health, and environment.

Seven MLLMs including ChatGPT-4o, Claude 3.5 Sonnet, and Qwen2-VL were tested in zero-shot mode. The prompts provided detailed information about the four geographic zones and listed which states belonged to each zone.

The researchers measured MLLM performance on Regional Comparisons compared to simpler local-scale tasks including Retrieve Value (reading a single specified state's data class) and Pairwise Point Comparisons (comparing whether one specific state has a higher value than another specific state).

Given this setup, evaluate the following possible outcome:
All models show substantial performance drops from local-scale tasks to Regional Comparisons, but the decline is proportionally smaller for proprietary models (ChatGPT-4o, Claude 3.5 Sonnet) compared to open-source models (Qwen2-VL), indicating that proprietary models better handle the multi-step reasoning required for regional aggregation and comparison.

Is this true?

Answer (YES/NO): NO